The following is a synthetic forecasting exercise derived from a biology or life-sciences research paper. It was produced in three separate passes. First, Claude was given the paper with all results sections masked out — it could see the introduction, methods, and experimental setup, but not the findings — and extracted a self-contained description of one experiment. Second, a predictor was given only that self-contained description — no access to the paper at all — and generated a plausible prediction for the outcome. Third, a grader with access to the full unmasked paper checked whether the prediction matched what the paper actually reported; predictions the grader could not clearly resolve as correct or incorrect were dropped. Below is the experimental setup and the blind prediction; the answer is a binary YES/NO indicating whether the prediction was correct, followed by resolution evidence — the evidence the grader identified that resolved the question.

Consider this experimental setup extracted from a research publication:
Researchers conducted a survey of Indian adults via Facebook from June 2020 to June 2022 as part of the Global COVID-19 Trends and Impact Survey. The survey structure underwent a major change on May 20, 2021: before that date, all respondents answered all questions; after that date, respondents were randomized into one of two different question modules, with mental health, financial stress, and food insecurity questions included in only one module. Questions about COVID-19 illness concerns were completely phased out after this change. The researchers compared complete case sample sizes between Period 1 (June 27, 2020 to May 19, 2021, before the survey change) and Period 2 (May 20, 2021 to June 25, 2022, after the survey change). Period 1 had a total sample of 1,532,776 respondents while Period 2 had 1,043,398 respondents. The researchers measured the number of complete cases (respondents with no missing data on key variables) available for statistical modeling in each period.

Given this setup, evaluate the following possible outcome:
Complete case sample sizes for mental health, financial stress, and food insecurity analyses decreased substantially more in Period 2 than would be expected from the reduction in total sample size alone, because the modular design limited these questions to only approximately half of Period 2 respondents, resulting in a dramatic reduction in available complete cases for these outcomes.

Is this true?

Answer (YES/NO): YES